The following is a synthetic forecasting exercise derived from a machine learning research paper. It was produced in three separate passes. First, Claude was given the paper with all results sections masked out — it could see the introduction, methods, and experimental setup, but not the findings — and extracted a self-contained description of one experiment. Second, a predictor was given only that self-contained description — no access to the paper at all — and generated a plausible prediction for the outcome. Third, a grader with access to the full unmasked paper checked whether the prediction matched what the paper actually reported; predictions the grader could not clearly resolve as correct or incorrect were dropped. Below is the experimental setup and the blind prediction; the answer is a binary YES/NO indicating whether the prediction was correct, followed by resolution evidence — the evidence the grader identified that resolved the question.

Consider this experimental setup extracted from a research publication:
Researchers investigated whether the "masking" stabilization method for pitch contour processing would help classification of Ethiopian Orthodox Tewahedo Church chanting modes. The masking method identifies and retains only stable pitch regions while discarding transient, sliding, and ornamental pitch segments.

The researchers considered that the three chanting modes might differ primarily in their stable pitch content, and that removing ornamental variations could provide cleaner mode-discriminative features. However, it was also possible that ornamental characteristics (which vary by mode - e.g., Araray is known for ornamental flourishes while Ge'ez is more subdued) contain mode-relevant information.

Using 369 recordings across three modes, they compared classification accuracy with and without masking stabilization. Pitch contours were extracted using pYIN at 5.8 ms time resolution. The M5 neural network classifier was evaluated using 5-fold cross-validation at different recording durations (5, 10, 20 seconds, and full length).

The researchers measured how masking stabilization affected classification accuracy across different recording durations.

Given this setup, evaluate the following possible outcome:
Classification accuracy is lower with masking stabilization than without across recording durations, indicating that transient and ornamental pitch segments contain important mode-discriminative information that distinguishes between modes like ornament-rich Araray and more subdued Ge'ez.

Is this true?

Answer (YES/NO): YES